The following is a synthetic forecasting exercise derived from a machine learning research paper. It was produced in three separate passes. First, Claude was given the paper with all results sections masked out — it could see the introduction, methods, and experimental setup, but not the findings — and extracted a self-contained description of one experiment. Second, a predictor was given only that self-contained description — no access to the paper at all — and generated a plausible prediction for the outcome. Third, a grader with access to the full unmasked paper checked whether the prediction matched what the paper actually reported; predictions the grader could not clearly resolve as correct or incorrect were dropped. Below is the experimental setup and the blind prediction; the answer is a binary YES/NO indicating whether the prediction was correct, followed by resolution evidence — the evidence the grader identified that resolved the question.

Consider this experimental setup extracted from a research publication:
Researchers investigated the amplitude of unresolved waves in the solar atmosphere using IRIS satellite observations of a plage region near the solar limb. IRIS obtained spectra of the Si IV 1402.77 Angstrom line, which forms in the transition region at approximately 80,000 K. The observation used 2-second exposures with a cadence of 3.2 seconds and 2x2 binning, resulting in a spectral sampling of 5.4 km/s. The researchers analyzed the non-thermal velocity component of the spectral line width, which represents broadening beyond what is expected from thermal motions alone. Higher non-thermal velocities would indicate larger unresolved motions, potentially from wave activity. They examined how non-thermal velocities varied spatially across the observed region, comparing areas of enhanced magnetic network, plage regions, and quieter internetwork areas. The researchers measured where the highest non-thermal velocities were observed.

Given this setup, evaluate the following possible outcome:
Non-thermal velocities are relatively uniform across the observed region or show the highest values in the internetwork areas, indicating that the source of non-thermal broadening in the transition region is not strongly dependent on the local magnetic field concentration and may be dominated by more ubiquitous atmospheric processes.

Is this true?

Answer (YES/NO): NO